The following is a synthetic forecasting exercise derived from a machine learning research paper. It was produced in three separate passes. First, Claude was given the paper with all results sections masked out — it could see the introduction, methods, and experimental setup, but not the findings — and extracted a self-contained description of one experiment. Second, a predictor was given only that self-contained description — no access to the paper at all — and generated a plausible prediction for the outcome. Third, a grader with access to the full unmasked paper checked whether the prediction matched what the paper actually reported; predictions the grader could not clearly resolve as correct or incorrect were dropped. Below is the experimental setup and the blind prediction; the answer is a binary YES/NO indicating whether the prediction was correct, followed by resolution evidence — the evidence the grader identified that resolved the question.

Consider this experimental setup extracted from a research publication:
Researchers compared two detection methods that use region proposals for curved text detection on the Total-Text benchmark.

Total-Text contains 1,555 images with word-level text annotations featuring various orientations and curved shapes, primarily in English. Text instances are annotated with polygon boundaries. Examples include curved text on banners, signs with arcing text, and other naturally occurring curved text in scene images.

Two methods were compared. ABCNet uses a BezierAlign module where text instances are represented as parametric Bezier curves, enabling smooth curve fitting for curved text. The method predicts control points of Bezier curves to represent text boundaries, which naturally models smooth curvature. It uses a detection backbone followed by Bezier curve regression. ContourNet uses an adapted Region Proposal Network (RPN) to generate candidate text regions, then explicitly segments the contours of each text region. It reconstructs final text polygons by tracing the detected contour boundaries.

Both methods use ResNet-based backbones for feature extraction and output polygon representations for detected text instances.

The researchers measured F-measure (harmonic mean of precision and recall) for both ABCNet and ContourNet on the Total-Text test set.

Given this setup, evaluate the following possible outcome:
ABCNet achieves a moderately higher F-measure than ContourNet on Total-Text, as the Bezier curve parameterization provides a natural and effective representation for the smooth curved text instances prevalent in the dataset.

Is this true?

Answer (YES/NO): NO